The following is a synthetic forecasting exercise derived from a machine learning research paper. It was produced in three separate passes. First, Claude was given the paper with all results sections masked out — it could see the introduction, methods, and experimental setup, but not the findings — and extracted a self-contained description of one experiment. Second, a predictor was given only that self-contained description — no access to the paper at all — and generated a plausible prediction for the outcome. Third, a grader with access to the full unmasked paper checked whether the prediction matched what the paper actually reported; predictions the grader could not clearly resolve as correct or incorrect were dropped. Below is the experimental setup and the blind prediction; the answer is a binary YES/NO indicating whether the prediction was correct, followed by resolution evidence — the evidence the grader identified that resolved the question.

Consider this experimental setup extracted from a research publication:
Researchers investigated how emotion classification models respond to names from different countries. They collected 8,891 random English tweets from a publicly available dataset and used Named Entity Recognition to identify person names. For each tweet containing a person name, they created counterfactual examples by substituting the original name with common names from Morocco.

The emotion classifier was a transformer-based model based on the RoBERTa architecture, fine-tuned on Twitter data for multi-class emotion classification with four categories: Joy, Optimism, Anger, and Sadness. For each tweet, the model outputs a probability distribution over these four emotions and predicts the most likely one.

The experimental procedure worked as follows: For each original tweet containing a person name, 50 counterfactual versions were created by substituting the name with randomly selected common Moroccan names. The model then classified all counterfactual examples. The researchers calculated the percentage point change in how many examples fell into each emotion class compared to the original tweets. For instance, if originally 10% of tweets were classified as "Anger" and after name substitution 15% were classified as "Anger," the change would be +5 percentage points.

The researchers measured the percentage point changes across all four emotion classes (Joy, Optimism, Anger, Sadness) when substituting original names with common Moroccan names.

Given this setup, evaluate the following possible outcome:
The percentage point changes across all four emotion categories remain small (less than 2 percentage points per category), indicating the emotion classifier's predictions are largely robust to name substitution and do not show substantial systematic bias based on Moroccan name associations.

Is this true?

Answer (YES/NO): NO